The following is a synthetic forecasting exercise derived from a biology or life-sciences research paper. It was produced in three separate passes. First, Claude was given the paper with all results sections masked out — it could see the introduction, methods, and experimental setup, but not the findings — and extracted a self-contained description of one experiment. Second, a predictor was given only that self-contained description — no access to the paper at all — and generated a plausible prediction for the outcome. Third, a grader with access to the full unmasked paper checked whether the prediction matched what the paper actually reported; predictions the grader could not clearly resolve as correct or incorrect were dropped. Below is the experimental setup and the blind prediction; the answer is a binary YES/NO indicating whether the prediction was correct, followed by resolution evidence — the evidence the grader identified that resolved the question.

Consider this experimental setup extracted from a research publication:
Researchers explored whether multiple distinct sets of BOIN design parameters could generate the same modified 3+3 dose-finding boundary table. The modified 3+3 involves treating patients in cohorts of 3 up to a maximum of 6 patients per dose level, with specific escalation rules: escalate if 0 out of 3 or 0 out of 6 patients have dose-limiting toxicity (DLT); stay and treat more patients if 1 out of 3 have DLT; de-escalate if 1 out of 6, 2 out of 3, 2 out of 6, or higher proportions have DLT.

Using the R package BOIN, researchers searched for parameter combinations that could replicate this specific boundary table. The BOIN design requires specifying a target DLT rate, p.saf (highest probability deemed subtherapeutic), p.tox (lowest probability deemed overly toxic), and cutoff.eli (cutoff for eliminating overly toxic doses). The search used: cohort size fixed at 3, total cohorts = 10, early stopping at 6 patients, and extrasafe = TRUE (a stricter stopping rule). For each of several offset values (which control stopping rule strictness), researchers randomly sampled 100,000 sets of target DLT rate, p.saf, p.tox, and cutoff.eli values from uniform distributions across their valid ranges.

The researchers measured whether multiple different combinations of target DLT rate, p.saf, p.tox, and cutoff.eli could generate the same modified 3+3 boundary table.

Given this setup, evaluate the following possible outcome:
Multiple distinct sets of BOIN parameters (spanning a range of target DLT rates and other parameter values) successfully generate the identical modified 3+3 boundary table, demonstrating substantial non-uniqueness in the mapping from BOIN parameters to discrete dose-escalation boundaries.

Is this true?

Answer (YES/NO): YES